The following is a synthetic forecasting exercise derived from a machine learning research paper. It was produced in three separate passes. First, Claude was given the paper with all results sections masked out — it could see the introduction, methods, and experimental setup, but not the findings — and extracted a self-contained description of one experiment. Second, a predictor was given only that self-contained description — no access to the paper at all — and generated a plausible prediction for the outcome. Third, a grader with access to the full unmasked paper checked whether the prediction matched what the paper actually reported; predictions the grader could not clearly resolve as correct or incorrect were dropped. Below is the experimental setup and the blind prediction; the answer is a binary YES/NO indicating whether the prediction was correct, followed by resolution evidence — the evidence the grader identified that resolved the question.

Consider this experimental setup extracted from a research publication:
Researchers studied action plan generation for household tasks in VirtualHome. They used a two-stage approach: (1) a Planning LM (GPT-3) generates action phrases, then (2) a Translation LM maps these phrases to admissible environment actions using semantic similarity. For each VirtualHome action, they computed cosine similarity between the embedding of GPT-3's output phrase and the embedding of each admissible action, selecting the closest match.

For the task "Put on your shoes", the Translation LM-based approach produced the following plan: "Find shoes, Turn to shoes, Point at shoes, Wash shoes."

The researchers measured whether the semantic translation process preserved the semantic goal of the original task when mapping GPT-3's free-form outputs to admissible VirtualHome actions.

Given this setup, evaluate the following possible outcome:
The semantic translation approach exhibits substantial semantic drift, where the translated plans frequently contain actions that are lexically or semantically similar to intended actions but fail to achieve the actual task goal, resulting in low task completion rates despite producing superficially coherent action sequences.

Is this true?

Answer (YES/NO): NO